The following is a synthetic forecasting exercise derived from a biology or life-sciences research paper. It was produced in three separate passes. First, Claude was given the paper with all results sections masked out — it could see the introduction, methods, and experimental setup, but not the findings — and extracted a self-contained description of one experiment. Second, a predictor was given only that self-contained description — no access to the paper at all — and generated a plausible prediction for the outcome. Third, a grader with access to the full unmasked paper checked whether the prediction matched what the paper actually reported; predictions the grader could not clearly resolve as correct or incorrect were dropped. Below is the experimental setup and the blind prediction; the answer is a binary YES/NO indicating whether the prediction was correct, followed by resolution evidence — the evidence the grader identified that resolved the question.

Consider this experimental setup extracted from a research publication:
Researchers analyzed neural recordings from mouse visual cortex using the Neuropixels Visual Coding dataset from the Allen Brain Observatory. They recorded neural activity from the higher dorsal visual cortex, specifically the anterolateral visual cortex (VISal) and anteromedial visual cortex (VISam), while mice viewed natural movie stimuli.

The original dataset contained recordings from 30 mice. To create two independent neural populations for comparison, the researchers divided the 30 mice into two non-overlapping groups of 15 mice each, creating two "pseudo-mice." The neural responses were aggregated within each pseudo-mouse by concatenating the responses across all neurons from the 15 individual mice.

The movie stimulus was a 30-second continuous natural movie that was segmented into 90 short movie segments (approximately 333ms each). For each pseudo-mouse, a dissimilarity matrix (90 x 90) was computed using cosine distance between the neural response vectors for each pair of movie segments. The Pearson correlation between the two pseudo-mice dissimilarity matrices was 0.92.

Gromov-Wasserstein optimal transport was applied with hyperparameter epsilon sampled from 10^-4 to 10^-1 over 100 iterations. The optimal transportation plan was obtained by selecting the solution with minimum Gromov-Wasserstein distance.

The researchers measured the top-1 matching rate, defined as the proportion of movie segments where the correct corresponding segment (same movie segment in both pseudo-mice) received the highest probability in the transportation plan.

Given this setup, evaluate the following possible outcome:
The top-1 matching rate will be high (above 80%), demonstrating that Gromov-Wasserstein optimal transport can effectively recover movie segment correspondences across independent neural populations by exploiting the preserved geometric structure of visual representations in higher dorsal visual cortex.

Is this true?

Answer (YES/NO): YES